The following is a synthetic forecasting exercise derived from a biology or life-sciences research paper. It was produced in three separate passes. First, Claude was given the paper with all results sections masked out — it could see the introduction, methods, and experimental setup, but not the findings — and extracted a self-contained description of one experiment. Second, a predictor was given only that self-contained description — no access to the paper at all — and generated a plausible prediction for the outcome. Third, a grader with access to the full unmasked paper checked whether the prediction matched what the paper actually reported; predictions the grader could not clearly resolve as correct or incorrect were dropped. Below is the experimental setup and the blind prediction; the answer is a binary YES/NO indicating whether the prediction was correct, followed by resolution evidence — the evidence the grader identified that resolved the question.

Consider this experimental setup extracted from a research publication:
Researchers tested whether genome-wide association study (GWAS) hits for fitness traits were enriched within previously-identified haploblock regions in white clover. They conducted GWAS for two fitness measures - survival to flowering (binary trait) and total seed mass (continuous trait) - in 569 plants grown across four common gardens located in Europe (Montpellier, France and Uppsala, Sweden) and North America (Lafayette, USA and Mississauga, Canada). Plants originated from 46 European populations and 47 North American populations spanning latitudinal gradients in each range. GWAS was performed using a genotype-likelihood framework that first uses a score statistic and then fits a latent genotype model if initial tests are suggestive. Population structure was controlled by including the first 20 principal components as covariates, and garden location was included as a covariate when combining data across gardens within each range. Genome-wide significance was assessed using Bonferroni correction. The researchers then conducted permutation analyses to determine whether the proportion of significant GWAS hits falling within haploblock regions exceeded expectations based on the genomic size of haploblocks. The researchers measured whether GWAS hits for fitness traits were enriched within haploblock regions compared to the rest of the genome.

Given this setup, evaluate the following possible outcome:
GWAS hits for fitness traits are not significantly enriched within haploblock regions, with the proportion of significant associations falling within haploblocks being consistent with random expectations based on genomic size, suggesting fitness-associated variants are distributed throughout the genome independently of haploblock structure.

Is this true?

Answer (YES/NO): NO